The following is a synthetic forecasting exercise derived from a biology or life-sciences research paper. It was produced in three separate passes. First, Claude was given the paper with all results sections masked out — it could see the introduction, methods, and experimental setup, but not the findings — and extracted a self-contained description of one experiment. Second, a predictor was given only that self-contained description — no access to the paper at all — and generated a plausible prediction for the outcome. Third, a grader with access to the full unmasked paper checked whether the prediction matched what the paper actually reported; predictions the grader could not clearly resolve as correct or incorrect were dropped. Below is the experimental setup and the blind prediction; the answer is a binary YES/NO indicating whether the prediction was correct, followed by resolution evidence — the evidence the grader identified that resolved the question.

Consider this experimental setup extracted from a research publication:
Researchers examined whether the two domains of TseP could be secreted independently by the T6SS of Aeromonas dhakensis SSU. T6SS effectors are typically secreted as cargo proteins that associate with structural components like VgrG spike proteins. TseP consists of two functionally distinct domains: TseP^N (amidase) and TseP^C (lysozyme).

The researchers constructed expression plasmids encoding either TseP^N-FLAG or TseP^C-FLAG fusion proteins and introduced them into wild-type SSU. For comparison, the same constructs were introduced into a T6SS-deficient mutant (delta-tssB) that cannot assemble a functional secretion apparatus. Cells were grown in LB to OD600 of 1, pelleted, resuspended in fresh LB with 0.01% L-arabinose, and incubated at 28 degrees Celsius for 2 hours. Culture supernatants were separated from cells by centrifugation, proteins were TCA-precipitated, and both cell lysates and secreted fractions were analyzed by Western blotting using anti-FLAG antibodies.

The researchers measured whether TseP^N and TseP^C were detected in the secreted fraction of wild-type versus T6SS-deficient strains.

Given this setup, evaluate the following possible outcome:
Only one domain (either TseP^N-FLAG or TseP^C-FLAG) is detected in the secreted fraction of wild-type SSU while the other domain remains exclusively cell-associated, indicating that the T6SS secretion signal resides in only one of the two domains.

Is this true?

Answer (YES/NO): NO